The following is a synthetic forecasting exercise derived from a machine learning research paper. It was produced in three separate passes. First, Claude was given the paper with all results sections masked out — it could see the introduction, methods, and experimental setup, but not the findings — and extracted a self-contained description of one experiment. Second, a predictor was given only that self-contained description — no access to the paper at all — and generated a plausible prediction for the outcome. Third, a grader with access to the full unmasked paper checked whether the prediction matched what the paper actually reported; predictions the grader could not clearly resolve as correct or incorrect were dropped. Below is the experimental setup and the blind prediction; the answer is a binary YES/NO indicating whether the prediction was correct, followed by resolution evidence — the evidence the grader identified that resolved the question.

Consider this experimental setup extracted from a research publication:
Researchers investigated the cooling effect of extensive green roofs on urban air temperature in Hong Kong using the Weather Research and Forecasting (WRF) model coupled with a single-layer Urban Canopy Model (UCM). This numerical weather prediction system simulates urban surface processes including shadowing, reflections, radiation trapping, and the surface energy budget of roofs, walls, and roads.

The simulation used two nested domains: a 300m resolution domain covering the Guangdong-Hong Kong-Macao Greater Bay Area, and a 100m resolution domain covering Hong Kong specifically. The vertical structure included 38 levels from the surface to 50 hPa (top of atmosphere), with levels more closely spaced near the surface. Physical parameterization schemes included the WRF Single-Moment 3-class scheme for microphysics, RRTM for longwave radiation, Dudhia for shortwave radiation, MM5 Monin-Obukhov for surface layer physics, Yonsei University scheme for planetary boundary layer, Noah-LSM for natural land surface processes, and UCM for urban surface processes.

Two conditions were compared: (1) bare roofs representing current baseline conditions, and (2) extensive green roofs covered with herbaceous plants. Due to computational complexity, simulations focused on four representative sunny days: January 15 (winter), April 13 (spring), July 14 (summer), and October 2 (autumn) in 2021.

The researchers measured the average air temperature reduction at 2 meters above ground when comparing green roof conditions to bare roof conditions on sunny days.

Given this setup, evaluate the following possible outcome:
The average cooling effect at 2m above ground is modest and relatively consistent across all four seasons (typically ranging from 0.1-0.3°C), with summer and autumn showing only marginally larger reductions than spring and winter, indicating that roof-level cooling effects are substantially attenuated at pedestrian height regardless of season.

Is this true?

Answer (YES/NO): NO